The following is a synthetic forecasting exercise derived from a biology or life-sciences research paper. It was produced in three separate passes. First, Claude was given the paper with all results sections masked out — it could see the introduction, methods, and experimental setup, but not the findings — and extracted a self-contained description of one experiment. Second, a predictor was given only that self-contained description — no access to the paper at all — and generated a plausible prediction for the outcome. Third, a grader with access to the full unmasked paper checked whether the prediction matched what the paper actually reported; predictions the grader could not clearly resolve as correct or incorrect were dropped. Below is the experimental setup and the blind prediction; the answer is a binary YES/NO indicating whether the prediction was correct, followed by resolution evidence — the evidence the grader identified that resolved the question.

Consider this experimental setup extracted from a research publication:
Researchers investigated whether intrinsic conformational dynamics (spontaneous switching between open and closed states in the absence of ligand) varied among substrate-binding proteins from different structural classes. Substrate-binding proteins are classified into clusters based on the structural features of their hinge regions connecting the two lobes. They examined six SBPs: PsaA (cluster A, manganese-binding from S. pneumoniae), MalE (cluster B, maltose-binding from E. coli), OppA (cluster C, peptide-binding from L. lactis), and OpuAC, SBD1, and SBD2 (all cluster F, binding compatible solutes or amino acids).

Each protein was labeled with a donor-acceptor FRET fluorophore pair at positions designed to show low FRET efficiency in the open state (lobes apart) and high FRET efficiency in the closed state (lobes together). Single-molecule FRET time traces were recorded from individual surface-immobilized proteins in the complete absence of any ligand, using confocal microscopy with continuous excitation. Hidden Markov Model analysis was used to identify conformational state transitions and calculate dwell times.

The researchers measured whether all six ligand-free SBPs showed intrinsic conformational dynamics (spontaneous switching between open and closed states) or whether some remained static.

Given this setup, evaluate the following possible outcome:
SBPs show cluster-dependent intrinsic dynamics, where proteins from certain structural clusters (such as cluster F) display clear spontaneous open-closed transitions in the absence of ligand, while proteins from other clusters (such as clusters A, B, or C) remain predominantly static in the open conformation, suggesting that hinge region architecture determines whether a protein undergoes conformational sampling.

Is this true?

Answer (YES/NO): NO